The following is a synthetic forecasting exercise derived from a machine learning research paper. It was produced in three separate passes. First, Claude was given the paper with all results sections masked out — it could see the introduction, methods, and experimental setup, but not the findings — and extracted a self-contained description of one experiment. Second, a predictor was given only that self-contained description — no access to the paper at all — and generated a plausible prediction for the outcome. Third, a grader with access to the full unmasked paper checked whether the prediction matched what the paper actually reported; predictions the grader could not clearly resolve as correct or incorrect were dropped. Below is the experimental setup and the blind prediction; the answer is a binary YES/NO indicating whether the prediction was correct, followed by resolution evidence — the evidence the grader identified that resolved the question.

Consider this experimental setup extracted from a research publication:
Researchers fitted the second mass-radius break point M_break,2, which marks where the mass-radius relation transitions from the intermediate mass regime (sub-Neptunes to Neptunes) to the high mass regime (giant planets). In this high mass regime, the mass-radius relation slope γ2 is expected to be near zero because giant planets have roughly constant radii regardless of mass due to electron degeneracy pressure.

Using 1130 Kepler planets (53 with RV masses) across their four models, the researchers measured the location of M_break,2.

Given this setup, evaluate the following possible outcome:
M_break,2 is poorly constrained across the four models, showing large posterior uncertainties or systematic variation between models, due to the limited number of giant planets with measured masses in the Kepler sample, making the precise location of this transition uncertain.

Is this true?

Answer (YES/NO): NO